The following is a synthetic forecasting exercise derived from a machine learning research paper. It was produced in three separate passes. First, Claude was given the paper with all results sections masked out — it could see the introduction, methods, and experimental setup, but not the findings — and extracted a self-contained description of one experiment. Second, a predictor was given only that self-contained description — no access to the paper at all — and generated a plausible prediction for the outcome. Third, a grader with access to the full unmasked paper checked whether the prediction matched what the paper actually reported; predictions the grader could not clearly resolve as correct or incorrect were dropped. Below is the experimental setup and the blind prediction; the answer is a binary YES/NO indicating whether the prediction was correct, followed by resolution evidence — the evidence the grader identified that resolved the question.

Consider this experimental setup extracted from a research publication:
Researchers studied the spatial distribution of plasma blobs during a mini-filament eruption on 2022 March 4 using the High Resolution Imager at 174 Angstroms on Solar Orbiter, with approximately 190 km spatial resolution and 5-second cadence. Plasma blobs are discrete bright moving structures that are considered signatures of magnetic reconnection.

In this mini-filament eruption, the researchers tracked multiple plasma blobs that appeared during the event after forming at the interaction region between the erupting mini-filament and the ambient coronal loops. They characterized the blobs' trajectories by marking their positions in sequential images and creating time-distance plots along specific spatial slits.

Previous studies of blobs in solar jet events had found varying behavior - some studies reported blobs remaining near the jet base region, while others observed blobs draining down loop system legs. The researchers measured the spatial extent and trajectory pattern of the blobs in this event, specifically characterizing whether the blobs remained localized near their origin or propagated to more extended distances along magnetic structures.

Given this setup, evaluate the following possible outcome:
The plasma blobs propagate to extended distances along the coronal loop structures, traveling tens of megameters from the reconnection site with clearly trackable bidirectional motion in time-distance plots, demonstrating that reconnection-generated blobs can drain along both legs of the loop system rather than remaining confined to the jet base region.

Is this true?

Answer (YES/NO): YES